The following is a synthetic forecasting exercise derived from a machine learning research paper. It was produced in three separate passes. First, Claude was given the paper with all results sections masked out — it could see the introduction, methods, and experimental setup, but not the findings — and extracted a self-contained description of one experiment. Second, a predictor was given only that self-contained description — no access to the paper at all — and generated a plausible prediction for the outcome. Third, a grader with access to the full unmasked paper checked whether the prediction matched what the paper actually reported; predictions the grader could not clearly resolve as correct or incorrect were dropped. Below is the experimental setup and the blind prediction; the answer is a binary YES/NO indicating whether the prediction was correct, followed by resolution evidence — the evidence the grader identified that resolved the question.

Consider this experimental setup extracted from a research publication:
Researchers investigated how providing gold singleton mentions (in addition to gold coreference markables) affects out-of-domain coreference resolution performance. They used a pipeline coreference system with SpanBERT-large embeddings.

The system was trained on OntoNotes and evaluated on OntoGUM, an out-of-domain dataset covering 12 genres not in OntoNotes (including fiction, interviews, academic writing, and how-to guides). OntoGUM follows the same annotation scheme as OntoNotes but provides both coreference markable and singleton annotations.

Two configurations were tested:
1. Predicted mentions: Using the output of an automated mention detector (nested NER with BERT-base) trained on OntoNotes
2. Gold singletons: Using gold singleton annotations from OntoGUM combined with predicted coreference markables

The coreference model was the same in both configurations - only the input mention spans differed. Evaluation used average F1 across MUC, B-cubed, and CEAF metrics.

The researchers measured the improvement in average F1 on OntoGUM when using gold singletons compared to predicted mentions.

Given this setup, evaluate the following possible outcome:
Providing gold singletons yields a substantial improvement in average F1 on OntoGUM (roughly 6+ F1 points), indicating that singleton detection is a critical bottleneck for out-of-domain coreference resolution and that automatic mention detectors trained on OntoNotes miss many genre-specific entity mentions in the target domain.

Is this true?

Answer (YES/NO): NO